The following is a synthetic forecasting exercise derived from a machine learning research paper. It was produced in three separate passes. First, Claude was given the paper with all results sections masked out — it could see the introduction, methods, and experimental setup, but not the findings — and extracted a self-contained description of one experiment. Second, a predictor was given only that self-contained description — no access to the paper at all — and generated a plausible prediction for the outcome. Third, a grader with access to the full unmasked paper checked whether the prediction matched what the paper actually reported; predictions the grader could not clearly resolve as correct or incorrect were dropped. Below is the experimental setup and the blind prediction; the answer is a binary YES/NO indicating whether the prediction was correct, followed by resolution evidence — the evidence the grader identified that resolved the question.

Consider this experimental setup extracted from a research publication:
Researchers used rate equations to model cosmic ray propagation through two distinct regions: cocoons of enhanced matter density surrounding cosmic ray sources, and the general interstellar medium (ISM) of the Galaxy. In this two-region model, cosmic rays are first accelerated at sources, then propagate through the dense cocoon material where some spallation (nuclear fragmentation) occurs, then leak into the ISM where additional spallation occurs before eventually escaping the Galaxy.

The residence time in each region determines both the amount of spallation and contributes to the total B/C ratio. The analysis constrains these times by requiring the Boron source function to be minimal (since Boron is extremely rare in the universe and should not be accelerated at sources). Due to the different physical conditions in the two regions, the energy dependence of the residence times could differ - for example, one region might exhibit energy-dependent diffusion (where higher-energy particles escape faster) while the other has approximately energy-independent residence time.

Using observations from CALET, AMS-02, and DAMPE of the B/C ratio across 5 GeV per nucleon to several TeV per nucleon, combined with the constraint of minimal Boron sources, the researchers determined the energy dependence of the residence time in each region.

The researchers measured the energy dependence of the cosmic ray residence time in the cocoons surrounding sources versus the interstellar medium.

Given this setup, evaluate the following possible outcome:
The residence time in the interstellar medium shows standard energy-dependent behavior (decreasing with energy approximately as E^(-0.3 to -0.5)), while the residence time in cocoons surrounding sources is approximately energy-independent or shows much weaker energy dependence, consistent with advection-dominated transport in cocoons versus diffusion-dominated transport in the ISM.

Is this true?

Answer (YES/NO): NO